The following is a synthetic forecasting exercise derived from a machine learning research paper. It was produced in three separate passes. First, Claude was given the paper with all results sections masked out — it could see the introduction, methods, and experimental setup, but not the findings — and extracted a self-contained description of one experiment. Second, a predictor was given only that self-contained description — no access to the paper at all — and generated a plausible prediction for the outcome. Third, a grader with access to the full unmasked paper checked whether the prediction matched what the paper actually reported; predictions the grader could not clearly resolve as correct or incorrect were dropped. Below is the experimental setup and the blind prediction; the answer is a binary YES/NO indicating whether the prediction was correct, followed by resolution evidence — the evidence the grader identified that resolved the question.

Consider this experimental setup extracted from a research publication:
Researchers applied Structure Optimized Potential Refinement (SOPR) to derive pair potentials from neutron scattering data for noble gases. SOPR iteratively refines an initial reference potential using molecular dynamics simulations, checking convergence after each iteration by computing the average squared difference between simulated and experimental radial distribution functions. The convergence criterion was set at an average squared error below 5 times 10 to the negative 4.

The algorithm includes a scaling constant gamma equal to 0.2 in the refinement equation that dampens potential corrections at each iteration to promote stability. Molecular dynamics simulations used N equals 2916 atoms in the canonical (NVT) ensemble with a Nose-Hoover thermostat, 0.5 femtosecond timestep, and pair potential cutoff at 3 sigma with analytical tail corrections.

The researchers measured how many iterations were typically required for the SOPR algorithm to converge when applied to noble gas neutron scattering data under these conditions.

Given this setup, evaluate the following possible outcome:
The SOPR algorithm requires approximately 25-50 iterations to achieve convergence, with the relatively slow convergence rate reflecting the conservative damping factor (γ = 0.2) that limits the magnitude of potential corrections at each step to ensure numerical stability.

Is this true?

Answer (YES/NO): NO